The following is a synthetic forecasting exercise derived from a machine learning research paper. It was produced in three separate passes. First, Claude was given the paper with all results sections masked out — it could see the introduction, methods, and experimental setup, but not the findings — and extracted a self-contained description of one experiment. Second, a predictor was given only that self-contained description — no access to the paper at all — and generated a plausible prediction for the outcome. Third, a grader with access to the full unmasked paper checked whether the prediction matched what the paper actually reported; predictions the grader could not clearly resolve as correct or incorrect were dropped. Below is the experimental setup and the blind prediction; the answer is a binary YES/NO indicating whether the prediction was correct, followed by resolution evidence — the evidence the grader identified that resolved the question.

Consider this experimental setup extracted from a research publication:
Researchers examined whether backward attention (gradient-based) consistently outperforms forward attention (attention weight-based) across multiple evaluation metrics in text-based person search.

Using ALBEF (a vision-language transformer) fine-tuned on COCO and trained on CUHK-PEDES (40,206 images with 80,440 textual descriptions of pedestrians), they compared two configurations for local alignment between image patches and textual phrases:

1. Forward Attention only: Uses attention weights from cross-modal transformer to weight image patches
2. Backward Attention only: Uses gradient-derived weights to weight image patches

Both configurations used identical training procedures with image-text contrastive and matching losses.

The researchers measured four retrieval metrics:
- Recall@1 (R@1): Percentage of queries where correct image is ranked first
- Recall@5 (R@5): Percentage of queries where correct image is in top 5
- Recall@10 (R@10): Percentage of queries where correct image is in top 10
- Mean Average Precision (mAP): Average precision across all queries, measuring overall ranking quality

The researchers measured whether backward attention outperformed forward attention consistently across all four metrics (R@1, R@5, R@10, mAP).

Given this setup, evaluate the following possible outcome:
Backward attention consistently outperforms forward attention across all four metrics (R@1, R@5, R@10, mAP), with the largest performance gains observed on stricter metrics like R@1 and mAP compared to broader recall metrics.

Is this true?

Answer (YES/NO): NO